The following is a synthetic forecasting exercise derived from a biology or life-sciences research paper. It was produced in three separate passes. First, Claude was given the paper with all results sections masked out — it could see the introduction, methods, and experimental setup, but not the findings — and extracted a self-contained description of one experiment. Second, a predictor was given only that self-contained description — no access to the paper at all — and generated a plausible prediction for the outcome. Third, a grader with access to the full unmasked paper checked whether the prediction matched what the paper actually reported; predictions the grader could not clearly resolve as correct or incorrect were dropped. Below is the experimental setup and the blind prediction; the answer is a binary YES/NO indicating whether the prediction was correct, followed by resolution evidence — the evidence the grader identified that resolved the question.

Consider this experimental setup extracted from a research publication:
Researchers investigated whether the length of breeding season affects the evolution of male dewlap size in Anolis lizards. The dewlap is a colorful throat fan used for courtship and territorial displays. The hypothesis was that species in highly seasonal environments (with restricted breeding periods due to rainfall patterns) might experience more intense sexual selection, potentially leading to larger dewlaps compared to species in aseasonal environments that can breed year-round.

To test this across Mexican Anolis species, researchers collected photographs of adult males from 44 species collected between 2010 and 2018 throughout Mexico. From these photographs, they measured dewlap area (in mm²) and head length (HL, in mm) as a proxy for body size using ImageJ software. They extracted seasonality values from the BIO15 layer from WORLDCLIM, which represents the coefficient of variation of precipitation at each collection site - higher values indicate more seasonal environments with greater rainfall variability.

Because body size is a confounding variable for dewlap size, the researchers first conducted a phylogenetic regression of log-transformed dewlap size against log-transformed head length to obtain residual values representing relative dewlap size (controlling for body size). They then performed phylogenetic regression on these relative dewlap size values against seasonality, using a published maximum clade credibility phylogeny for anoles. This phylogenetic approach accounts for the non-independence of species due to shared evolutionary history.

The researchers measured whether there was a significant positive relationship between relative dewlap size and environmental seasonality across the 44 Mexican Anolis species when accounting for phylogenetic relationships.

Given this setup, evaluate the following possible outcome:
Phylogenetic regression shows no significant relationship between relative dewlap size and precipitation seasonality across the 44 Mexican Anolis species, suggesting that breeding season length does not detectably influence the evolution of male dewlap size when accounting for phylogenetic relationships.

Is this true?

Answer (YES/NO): YES